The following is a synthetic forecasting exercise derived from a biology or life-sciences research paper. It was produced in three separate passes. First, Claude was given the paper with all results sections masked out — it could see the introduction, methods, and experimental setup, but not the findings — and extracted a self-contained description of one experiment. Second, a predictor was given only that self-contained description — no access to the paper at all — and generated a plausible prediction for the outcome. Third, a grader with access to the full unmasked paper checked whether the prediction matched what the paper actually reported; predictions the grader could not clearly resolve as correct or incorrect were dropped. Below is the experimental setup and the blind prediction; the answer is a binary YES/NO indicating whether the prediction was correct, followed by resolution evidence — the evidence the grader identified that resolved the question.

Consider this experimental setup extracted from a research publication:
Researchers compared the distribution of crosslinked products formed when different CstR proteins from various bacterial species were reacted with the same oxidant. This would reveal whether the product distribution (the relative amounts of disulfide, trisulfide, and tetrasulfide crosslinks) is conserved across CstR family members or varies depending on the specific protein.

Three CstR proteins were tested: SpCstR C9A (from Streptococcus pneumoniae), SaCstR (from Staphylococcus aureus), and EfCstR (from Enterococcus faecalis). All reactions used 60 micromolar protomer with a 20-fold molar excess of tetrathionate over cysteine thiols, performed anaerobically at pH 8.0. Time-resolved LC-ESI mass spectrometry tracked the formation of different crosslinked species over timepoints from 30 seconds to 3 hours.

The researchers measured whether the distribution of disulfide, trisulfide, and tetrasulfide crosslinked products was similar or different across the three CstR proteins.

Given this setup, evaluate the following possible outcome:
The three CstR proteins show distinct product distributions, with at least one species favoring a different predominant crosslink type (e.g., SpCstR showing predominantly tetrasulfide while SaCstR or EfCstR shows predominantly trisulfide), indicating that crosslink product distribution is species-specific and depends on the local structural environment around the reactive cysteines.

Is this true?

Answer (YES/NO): YES